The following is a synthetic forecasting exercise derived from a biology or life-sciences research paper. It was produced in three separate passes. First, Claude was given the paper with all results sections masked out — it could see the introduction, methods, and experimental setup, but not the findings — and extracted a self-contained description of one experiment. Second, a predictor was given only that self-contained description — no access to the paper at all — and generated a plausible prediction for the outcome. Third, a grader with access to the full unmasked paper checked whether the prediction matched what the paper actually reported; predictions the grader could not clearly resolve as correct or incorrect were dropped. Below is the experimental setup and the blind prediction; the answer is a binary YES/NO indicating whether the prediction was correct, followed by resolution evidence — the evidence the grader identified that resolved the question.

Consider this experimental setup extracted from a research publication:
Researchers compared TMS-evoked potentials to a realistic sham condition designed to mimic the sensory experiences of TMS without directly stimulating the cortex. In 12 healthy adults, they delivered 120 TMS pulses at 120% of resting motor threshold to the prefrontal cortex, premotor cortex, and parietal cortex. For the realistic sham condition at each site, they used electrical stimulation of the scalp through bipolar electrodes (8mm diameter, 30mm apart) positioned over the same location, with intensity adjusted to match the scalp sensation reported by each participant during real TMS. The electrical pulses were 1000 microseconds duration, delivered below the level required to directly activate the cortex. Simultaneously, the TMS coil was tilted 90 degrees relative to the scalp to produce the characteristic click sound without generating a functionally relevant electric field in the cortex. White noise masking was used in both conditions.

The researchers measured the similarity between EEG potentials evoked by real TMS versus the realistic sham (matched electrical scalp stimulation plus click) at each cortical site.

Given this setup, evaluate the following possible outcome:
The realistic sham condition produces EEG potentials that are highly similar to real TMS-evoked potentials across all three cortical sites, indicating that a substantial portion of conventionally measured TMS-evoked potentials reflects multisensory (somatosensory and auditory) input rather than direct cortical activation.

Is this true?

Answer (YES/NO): NO